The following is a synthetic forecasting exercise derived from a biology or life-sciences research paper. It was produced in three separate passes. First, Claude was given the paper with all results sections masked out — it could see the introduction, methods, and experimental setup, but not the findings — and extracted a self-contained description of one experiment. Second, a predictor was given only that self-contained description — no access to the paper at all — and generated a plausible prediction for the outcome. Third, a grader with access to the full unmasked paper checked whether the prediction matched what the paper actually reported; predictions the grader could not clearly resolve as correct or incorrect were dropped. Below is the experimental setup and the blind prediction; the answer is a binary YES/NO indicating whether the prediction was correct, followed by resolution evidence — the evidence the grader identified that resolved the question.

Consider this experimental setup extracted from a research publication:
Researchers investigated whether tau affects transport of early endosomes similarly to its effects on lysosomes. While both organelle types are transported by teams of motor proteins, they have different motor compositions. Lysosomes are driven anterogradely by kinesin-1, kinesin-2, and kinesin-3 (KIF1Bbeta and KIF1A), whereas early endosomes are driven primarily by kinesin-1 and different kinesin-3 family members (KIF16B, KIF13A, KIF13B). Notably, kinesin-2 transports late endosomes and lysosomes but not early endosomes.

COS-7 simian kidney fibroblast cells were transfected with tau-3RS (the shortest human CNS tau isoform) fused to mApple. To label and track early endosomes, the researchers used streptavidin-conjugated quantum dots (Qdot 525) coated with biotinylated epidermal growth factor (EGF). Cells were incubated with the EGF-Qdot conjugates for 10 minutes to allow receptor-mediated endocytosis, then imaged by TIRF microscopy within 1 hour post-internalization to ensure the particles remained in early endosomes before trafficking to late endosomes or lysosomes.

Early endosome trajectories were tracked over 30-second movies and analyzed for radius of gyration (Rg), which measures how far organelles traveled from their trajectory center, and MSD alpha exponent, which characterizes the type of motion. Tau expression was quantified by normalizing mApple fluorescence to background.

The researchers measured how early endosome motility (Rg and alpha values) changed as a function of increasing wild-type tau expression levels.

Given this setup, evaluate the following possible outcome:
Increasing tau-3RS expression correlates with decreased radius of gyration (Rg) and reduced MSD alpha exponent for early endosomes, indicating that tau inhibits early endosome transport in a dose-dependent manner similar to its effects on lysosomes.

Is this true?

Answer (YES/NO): YES